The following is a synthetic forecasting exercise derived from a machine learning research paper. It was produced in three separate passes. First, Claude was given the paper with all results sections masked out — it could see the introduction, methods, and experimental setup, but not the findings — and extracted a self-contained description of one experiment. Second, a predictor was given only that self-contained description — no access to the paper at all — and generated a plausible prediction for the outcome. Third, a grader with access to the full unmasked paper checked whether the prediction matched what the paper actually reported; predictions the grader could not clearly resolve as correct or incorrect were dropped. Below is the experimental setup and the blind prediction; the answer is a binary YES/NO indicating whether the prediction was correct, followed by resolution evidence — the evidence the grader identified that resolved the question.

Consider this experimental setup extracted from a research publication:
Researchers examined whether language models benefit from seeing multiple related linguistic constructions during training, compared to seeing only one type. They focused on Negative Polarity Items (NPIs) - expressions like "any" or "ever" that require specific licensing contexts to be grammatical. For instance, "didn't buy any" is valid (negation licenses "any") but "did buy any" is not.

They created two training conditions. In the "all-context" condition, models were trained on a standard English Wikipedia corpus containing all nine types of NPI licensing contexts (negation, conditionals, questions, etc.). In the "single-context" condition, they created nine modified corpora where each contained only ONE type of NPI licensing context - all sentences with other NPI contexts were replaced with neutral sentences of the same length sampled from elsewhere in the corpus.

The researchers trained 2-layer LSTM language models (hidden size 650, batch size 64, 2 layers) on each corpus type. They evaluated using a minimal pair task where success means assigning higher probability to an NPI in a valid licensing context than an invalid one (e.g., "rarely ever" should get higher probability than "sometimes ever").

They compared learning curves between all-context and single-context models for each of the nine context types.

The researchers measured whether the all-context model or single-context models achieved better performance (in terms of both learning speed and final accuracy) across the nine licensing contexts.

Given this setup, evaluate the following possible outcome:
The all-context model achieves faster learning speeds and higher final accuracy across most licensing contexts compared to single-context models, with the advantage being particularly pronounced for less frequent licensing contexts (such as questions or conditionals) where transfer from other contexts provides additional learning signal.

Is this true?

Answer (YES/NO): YES